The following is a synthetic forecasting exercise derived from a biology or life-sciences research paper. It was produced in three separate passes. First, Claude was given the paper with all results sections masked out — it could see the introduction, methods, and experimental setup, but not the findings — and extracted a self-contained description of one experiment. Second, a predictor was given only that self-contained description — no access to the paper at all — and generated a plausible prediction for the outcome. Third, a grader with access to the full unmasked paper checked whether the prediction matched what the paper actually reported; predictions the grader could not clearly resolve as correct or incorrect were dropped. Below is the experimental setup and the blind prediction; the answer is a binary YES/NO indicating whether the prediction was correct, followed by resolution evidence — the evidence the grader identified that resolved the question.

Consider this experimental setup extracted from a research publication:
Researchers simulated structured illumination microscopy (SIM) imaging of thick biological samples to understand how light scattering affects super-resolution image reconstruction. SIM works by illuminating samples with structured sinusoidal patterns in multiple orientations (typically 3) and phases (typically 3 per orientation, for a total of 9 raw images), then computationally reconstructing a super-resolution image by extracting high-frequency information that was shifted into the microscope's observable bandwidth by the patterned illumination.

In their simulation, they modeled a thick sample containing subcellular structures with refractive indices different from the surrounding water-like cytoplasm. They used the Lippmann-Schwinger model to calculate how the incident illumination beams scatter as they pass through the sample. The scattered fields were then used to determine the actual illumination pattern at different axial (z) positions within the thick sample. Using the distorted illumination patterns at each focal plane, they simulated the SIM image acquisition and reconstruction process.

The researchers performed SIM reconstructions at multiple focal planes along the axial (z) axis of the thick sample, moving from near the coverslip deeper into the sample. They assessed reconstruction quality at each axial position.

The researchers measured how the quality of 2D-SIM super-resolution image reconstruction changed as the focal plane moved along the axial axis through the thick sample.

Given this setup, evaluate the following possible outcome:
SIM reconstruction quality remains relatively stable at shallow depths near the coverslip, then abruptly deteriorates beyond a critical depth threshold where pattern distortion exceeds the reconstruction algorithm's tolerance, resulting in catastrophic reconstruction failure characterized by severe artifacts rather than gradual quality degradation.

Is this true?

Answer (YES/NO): NO